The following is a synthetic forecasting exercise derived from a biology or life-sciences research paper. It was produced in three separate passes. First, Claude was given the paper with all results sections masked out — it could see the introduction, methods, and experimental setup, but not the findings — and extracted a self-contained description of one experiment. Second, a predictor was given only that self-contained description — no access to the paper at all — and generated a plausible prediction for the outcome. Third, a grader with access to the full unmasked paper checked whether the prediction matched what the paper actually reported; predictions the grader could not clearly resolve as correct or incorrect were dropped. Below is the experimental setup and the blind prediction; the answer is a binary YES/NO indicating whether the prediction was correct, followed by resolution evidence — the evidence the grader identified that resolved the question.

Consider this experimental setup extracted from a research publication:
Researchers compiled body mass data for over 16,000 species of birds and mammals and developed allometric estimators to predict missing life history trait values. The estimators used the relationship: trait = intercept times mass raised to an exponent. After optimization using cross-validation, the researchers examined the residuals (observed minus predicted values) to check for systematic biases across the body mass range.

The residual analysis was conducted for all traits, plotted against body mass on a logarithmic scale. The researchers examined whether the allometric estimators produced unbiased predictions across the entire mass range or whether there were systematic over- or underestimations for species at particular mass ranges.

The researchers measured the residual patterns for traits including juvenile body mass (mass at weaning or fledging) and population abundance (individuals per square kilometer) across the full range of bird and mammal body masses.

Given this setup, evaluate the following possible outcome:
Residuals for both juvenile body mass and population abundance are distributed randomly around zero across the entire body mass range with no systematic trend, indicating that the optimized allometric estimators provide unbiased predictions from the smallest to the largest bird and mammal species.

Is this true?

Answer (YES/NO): NO